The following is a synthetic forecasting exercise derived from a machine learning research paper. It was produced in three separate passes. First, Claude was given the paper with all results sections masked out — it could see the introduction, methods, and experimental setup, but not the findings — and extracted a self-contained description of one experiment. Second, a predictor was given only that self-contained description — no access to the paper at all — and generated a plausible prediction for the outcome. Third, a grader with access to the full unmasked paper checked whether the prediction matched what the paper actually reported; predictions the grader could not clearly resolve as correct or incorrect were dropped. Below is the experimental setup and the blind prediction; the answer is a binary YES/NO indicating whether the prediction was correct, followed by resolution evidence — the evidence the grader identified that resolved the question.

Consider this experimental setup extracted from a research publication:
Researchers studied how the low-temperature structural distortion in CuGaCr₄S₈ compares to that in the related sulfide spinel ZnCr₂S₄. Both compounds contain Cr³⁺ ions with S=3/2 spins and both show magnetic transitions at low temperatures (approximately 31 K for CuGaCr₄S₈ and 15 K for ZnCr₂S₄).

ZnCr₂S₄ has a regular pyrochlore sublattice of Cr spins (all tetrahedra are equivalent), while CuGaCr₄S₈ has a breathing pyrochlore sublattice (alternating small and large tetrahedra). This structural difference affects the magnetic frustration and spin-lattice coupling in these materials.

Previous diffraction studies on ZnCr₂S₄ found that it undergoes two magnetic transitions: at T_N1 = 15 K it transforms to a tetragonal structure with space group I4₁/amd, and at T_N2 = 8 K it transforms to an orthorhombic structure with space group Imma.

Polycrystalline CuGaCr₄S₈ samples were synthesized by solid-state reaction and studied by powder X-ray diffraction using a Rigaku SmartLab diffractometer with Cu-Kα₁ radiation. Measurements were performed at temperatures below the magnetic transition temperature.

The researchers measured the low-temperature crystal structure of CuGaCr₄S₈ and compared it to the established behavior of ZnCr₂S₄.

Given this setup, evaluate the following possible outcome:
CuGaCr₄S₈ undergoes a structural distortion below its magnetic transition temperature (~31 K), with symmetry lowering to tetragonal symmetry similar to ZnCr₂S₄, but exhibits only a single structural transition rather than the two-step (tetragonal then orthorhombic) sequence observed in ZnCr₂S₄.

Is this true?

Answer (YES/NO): NO